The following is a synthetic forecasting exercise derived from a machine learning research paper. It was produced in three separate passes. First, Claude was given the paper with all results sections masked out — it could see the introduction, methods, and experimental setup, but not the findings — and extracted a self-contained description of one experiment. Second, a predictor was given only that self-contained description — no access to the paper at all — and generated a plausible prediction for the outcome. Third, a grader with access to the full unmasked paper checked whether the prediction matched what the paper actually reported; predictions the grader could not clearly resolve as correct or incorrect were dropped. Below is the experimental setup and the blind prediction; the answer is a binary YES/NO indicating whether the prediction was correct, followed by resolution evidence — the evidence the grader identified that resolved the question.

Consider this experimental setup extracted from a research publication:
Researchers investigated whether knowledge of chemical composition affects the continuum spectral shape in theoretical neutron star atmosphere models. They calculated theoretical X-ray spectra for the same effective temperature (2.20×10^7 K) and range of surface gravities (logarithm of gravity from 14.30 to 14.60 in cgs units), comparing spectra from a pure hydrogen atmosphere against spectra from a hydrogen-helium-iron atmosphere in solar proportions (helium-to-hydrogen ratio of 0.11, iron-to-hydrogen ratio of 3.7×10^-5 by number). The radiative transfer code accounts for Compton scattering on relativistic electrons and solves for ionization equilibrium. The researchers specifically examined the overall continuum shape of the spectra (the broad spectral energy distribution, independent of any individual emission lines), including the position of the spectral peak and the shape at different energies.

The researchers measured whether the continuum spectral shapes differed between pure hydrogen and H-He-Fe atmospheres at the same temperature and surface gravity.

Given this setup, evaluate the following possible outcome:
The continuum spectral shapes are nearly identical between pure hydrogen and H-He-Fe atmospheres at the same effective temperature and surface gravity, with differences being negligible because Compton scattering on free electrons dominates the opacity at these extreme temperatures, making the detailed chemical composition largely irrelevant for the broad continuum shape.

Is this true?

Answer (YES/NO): NO